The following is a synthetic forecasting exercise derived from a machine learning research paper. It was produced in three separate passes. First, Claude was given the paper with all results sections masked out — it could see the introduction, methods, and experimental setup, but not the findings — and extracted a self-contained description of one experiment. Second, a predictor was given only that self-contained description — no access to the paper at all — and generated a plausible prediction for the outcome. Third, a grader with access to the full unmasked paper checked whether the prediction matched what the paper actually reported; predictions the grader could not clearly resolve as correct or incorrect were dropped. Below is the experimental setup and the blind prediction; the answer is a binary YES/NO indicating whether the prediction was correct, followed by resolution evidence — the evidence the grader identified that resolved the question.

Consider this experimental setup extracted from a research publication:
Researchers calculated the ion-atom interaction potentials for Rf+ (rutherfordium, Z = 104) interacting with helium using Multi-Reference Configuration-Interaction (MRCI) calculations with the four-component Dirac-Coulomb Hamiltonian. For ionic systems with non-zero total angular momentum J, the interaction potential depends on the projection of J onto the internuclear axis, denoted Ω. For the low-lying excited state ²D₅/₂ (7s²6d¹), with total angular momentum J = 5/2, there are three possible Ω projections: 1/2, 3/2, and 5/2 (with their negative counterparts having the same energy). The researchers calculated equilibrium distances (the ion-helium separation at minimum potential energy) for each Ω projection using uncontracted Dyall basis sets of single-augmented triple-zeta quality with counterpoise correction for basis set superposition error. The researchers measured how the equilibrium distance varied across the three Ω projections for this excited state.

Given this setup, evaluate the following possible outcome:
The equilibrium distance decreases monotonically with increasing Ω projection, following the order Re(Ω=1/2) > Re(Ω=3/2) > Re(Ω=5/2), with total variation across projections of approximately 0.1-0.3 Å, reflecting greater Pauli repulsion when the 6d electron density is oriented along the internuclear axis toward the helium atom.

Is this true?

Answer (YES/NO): NO